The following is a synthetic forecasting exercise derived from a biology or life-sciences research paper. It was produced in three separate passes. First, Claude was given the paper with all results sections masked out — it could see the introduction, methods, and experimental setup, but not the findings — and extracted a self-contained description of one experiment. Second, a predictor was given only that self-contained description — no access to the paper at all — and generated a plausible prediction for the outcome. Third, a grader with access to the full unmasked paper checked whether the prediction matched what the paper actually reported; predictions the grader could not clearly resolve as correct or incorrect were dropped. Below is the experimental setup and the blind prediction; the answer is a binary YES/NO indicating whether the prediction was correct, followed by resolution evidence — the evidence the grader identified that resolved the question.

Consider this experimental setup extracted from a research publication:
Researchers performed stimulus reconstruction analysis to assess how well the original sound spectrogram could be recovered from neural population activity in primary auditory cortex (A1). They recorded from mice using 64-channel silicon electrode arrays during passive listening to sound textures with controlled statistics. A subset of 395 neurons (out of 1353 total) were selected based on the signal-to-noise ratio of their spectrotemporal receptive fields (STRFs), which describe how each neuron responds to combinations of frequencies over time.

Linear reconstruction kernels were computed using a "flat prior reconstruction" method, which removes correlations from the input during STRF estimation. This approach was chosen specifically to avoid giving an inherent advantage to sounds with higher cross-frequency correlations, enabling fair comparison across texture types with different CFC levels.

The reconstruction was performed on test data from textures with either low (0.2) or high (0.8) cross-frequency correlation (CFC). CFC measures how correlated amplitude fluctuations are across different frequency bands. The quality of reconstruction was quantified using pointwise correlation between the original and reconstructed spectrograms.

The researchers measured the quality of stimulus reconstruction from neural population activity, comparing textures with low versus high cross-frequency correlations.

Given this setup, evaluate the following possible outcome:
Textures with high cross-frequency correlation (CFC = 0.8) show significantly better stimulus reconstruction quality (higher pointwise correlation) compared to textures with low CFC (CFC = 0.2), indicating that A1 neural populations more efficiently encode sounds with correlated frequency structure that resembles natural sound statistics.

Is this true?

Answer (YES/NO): YES